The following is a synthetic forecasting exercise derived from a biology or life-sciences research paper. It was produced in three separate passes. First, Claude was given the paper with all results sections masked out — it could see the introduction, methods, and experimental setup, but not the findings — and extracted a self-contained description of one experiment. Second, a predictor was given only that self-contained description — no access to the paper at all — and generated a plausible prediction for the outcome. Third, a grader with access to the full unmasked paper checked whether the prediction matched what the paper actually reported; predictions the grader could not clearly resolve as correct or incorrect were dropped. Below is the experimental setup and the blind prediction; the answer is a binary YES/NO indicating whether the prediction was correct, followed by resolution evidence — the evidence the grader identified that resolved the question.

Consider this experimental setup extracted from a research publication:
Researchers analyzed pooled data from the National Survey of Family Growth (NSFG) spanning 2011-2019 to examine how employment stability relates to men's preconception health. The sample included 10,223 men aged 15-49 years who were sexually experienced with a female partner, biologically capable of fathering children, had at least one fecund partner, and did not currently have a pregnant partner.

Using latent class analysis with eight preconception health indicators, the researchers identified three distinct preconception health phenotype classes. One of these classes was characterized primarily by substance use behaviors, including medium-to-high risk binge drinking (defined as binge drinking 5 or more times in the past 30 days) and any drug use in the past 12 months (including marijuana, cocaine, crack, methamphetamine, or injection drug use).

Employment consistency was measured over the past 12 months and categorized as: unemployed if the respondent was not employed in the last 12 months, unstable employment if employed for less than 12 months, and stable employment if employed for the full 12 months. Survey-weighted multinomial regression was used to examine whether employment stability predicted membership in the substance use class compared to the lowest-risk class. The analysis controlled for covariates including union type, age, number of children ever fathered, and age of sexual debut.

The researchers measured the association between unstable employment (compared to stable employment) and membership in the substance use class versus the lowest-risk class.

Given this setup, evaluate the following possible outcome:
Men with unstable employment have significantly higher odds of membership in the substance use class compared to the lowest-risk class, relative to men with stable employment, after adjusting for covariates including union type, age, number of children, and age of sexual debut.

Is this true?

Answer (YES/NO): YES